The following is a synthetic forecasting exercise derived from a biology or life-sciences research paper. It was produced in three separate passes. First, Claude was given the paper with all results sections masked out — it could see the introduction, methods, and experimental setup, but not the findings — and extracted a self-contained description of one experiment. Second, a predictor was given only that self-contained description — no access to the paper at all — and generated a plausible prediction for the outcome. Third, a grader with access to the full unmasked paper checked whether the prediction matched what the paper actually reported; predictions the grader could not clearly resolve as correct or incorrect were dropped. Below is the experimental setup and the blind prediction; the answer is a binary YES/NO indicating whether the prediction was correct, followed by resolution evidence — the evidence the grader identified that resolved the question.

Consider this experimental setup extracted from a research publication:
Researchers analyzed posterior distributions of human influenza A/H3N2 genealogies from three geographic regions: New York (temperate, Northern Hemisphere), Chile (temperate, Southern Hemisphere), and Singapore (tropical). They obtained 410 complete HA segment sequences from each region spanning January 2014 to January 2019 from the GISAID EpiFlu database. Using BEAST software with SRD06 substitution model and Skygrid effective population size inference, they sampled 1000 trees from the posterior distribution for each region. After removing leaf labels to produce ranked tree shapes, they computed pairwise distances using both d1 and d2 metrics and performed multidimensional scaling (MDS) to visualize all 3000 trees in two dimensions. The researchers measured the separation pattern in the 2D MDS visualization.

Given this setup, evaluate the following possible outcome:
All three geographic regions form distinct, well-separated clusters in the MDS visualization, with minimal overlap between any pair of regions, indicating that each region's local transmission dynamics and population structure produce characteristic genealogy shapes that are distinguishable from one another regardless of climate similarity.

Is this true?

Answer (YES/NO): YES